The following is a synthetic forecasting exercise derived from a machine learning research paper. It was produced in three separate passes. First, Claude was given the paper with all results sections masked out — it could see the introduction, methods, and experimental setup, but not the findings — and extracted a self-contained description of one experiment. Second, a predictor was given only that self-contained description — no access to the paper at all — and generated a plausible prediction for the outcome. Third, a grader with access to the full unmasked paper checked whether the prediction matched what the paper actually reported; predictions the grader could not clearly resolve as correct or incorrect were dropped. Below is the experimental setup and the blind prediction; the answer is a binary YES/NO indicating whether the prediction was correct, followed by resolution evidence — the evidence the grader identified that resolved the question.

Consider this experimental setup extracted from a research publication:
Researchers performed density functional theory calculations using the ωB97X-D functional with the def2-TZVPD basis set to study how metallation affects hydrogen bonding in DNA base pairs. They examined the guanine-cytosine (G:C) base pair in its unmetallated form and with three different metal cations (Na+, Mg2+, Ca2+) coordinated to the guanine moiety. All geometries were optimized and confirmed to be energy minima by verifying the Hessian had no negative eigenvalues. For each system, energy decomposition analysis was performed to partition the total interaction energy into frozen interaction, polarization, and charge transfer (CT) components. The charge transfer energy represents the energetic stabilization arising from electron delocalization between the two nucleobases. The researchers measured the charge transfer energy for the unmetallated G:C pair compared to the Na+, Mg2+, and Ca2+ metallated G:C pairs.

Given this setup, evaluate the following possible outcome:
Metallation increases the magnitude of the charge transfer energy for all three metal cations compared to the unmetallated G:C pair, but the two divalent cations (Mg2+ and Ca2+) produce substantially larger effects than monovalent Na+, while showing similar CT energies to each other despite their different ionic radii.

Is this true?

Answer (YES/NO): NO